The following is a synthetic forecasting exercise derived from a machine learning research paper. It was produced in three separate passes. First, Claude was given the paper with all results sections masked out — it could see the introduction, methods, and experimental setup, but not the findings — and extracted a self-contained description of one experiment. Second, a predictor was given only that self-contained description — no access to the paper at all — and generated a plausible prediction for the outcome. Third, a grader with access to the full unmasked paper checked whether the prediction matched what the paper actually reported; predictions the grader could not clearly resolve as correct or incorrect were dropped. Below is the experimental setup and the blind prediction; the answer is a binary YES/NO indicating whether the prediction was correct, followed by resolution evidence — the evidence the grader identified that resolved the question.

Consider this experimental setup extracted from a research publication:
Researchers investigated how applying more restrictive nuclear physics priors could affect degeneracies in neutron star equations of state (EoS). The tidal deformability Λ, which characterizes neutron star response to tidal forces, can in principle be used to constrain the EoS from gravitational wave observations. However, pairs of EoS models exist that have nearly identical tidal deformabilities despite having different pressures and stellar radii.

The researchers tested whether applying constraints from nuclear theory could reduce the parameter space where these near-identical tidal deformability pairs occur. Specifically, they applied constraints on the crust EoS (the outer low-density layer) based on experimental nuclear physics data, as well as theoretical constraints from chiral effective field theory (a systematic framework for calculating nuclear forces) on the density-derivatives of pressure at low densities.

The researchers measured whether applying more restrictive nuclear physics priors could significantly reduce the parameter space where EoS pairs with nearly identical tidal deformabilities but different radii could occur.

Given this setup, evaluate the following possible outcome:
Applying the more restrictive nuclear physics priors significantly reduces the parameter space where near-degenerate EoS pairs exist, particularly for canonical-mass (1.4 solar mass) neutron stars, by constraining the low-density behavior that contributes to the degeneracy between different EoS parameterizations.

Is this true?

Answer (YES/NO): NO